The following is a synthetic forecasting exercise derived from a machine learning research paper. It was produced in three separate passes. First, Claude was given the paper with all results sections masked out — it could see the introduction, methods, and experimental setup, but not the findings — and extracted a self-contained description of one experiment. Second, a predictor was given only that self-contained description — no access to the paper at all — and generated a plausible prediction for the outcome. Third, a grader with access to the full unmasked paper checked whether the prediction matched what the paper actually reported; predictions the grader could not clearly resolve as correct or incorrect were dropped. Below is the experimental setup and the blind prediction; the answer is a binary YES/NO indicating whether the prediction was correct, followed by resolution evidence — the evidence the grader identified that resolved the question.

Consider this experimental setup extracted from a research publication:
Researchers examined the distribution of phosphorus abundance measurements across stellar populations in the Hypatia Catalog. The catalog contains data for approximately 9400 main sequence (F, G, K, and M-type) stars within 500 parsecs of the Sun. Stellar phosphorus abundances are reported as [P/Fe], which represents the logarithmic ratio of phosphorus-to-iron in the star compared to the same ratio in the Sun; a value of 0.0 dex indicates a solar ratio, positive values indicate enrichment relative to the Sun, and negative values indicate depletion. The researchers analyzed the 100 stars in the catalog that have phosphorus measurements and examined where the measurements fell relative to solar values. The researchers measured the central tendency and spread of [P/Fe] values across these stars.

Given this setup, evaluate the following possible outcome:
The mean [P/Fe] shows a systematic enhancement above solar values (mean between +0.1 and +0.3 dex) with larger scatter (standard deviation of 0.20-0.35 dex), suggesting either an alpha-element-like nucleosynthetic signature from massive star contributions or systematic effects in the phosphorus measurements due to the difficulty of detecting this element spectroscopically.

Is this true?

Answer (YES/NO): NO